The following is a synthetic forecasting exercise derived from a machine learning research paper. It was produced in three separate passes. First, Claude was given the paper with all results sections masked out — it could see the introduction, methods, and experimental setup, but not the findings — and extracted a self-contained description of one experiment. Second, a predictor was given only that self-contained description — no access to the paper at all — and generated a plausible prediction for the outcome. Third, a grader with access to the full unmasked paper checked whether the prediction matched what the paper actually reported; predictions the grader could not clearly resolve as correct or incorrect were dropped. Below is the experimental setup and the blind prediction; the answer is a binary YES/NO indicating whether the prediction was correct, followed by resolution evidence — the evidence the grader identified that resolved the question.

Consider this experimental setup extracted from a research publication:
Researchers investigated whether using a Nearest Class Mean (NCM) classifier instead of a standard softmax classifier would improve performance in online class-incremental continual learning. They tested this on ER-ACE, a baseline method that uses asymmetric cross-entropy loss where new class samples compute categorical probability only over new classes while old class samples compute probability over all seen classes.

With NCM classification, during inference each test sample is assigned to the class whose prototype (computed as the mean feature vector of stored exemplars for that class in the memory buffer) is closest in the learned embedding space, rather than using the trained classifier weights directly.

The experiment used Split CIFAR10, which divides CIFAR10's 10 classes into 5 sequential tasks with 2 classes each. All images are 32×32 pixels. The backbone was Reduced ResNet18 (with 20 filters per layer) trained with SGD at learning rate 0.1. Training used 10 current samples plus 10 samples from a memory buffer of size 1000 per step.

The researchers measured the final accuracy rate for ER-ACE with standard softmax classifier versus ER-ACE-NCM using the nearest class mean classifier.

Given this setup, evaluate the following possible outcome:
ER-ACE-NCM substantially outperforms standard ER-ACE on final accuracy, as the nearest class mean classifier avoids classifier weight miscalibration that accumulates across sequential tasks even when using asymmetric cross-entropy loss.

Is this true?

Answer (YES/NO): YES